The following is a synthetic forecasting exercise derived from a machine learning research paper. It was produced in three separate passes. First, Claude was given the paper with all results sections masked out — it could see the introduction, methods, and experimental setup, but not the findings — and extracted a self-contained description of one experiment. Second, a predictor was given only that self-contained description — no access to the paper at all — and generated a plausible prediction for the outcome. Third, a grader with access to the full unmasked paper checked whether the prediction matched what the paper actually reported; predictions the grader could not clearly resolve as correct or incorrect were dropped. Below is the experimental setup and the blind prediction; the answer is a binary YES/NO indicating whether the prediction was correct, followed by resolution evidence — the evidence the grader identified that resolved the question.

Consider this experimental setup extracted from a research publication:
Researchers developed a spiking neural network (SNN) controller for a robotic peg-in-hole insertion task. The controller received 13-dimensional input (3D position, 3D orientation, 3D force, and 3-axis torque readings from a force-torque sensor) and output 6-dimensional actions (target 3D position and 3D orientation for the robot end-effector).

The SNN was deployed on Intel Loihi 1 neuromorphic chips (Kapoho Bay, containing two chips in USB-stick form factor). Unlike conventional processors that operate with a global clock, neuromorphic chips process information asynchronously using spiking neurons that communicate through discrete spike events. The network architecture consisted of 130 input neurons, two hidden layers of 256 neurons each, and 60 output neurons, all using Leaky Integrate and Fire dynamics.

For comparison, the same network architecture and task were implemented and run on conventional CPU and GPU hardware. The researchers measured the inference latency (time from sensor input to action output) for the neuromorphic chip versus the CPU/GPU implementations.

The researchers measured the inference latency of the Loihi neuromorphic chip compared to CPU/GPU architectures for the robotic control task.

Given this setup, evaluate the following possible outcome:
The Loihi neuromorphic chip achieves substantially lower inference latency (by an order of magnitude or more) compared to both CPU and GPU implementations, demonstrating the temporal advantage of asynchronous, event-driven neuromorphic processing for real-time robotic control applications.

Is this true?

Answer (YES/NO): NO